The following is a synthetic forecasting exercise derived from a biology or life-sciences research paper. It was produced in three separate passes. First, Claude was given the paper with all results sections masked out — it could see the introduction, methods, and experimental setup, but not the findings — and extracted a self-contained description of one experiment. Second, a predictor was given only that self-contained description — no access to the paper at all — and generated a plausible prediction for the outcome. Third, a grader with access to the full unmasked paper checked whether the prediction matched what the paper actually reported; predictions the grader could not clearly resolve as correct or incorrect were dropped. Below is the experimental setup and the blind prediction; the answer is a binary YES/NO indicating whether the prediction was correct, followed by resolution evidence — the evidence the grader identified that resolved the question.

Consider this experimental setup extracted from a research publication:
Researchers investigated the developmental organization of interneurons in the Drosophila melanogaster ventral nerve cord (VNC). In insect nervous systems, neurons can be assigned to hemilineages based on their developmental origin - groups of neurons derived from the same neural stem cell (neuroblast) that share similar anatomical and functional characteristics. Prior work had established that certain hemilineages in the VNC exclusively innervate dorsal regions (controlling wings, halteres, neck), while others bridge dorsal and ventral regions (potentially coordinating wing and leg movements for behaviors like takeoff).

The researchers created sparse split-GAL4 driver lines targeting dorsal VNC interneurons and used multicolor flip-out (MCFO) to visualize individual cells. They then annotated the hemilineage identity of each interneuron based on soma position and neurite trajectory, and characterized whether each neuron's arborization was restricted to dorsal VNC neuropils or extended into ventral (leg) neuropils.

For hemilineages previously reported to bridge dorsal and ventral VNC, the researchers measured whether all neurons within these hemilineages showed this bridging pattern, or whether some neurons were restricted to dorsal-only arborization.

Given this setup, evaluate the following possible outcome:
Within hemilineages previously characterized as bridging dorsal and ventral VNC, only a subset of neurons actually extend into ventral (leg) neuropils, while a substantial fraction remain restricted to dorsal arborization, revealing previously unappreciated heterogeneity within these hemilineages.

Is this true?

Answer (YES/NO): YES